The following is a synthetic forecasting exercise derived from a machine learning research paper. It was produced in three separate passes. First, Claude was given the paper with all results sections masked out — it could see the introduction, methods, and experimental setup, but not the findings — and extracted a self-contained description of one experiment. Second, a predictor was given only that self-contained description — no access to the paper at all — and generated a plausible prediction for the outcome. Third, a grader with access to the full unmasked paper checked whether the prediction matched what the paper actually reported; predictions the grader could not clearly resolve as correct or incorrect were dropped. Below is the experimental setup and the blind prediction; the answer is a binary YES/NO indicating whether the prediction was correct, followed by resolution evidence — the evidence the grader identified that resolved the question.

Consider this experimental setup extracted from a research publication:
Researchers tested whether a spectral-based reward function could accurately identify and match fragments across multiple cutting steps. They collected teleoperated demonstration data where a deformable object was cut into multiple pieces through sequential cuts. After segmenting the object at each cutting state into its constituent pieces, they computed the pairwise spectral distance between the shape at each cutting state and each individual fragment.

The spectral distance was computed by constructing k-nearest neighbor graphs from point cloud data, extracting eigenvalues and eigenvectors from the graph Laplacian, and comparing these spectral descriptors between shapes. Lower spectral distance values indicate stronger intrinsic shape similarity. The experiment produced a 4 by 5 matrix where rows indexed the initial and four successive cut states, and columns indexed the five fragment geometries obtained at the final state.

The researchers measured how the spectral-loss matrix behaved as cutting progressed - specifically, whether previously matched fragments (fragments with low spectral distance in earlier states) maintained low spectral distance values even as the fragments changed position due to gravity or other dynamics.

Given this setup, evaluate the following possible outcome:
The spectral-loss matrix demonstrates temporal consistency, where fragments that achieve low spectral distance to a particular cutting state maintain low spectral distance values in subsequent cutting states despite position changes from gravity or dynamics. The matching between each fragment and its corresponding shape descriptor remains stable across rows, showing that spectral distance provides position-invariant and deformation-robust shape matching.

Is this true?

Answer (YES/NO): YES